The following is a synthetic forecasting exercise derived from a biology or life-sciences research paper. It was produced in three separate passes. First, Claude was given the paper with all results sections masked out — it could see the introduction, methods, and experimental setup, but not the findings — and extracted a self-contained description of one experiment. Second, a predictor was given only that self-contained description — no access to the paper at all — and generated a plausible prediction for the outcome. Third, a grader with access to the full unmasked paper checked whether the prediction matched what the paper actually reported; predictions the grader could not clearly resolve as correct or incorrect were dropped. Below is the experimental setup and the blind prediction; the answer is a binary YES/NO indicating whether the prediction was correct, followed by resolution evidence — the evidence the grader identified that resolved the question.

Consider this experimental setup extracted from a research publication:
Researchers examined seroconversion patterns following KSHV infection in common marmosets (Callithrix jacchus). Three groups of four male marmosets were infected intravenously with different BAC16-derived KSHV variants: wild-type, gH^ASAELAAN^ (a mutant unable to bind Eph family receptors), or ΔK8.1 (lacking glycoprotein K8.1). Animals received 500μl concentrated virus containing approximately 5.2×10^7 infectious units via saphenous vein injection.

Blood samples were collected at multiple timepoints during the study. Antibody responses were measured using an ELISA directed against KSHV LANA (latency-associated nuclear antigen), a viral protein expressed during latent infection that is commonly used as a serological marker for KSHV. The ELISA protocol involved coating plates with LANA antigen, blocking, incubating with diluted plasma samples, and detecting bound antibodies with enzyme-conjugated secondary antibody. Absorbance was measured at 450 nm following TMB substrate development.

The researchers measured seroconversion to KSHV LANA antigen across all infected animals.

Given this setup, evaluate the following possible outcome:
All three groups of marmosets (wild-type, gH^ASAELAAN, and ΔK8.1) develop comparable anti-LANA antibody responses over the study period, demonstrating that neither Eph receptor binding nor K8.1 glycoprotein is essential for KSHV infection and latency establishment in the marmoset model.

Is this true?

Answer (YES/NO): NO